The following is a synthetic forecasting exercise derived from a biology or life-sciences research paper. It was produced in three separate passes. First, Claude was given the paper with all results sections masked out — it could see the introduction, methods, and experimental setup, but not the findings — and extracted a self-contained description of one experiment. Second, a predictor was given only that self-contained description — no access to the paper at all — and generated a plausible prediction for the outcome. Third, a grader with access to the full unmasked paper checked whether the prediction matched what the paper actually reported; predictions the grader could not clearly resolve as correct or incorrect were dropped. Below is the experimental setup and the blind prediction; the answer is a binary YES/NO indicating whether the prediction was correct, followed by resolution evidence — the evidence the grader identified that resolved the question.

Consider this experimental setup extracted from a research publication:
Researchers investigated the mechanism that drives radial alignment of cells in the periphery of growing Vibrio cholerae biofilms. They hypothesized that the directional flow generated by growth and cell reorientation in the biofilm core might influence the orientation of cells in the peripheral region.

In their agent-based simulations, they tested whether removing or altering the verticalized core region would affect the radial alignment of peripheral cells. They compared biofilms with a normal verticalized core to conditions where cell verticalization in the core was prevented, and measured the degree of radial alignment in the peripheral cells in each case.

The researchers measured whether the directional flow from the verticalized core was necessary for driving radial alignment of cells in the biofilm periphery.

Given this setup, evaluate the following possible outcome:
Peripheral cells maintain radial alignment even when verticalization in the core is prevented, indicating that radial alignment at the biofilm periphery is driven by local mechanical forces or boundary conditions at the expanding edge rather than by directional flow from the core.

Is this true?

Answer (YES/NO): NO